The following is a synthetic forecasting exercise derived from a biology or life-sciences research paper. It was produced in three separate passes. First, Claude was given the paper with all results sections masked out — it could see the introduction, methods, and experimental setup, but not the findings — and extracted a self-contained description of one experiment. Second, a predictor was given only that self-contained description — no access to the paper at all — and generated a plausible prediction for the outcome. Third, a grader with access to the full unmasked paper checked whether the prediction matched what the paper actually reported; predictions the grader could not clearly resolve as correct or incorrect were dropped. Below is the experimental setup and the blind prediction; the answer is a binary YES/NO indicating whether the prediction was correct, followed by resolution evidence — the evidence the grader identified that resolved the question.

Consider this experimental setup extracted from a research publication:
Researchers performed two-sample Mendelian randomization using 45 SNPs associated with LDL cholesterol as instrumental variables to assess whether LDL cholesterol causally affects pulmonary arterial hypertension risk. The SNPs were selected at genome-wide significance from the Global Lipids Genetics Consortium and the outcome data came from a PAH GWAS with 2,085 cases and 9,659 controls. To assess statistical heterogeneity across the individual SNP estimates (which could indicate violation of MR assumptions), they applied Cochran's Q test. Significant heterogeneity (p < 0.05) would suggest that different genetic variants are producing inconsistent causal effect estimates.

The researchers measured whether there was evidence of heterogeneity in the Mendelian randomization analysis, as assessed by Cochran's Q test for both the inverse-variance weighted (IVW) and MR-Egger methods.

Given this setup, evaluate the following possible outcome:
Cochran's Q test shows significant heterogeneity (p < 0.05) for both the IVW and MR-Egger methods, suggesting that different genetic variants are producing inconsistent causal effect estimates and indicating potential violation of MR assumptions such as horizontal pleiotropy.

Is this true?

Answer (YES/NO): NO